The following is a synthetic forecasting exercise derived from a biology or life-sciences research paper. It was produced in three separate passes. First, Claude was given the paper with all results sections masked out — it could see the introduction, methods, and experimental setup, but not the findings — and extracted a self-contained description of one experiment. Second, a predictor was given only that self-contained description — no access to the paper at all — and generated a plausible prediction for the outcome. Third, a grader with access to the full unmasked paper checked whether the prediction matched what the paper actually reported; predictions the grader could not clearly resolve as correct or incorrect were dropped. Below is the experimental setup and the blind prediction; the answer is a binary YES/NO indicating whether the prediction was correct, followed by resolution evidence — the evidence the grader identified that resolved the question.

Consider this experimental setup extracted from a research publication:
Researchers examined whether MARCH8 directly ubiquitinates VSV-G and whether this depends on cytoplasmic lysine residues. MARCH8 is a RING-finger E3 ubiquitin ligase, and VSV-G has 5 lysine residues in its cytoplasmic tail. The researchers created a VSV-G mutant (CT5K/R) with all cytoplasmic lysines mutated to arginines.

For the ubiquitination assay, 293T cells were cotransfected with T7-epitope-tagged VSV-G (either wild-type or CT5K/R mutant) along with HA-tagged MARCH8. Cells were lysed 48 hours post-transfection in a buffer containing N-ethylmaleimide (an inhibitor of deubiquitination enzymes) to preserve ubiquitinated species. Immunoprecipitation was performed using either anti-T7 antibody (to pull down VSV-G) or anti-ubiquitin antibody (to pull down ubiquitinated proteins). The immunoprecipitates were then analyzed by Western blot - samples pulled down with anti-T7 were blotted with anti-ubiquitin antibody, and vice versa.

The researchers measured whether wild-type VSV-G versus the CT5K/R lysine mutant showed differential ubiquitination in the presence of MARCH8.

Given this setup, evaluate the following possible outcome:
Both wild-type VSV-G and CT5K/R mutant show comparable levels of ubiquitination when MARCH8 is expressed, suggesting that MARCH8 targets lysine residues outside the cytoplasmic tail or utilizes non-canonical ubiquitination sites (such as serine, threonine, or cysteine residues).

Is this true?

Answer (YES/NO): NO